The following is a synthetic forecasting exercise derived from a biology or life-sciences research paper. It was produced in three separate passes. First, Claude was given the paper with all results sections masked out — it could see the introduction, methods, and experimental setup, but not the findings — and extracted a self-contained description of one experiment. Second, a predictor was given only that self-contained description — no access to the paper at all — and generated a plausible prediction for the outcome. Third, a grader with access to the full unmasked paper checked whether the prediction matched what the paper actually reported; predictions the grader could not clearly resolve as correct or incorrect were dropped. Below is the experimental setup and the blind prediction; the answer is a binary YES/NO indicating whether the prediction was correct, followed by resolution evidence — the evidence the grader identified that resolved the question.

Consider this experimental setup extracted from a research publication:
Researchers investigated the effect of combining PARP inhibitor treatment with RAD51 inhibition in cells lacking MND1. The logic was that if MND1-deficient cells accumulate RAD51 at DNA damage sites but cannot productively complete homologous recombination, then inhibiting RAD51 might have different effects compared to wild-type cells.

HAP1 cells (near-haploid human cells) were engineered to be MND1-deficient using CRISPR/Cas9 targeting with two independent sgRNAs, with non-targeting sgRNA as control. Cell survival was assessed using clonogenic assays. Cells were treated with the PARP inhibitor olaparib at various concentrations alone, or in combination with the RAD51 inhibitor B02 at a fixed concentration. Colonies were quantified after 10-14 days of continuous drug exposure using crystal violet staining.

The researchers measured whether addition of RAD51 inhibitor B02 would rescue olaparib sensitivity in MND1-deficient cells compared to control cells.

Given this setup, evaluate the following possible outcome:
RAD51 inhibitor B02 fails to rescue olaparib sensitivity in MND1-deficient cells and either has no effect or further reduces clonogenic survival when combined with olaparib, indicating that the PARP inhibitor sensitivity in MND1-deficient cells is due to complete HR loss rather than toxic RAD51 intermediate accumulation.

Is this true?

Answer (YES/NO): NO